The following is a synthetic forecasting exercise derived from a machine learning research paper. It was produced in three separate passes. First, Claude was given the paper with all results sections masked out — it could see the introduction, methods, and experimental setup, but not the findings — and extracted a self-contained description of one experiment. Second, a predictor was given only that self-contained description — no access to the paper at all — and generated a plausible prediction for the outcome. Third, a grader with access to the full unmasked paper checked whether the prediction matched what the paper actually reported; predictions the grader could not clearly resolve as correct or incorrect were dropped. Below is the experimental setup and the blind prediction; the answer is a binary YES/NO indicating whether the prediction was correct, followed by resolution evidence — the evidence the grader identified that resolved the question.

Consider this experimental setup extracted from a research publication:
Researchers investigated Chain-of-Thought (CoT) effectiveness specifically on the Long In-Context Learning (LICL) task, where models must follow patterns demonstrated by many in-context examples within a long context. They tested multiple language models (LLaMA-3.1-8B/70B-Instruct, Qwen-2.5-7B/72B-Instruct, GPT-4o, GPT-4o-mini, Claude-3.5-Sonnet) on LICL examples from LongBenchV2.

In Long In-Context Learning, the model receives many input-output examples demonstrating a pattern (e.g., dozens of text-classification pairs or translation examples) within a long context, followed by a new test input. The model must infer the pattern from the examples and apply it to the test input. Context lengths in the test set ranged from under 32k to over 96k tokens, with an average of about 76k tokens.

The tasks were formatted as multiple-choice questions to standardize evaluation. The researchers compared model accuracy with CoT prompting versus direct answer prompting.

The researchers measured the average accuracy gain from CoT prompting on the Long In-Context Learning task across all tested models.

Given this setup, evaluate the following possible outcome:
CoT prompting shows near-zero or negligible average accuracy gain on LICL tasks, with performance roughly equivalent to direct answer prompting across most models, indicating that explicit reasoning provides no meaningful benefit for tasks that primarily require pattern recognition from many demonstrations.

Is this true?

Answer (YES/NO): NO